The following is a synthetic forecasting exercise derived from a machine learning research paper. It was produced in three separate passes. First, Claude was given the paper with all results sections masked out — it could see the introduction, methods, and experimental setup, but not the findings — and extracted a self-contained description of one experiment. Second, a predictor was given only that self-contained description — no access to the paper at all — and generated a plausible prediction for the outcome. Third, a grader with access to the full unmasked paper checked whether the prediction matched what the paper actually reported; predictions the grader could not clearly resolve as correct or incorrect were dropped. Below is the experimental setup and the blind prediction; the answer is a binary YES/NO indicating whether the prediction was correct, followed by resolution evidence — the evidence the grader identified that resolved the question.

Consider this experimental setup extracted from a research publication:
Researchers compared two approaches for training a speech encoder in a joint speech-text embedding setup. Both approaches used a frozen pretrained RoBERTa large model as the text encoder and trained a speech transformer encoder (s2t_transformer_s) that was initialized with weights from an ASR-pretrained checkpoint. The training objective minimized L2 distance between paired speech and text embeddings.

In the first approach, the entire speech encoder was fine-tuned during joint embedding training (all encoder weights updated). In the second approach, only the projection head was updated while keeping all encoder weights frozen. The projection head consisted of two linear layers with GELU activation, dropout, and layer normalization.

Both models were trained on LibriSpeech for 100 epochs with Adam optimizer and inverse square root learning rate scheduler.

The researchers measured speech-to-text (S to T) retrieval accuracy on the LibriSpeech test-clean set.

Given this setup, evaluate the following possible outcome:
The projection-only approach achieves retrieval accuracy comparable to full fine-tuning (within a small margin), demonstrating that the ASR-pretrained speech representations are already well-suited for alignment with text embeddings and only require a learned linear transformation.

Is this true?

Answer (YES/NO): NO